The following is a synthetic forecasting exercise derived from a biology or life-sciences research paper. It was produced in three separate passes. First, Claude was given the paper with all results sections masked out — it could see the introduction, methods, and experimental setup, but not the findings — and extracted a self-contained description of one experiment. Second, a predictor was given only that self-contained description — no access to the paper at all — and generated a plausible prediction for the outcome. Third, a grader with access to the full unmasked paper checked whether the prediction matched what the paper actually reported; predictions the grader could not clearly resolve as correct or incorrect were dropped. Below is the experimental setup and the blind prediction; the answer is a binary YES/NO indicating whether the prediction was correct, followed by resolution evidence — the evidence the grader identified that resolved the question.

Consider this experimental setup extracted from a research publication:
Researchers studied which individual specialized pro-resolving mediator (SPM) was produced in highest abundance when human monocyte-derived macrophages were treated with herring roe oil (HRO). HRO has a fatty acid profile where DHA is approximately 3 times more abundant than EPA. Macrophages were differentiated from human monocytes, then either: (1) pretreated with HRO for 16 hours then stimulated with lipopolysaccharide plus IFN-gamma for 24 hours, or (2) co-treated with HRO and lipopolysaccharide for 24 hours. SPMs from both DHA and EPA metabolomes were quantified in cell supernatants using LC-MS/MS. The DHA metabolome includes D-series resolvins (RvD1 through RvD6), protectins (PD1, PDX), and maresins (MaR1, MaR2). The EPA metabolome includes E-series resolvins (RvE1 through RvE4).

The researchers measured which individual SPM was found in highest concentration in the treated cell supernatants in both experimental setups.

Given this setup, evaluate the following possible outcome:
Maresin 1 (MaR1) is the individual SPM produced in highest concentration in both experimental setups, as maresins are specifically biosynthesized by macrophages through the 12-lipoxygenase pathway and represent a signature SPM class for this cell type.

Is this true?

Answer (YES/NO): NO